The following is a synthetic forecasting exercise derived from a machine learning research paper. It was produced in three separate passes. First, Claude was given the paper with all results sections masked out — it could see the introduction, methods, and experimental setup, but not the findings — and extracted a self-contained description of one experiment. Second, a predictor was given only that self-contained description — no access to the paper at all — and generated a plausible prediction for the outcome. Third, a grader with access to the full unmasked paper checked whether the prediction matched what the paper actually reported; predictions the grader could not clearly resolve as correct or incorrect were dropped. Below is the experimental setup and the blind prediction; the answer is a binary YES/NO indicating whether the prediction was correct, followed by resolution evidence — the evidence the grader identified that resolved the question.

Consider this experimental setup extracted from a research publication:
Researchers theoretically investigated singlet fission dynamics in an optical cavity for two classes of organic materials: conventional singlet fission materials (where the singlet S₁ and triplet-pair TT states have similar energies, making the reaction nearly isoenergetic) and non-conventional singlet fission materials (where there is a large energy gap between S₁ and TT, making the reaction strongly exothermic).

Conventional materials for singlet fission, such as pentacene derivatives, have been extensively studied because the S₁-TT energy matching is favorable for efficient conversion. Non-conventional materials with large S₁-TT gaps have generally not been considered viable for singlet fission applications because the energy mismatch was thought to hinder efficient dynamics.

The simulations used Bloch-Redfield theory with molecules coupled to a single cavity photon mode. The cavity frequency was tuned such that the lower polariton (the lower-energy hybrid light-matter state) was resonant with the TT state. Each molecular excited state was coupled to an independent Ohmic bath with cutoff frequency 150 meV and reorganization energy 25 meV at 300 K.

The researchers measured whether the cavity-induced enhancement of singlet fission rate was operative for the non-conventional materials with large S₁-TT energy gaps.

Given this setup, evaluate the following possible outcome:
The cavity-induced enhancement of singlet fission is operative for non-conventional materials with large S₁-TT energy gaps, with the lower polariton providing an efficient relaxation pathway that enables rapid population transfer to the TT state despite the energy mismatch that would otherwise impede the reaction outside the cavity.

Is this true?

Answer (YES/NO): YES